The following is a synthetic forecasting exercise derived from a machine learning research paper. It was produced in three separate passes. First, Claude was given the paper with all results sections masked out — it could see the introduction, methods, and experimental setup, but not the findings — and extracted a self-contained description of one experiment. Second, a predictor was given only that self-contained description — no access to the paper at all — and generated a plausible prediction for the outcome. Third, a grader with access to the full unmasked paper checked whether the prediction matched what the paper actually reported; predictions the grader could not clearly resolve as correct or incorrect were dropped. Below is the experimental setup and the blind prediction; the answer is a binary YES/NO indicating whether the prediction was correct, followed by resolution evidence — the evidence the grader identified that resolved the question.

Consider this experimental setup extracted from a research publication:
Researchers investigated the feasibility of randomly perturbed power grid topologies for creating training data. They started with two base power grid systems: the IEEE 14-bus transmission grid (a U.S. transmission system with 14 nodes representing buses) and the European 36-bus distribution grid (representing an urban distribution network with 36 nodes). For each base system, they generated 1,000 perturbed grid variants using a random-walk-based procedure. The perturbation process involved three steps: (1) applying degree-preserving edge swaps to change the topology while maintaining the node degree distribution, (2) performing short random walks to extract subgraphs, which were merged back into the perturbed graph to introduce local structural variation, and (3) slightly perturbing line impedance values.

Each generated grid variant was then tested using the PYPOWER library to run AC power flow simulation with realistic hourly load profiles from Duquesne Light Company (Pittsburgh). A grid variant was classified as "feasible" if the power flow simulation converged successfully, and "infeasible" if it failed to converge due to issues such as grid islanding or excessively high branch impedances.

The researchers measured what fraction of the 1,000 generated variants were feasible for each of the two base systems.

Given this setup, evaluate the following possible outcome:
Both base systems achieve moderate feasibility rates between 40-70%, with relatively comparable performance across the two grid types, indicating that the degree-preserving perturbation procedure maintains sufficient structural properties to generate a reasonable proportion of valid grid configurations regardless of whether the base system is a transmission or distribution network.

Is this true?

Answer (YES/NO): NO